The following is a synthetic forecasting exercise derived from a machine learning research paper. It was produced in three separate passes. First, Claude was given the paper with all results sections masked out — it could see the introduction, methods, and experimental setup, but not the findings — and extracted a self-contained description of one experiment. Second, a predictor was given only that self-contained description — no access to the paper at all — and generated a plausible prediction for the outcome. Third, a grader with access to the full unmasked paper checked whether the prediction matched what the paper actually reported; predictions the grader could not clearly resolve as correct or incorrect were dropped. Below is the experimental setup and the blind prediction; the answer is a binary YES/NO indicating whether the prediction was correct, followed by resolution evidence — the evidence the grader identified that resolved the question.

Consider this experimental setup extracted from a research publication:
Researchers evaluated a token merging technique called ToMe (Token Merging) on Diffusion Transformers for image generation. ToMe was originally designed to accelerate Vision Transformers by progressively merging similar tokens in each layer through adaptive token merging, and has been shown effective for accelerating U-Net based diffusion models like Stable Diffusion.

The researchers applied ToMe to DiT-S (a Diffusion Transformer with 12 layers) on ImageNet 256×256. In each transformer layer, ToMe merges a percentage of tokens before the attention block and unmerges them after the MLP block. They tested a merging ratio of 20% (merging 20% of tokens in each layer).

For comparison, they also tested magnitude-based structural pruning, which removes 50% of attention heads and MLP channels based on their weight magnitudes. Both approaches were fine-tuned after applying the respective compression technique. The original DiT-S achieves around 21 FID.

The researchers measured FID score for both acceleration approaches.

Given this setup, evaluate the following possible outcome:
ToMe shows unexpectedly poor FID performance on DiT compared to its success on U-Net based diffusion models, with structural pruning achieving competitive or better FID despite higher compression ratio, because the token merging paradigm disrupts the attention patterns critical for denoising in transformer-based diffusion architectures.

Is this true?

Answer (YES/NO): YES